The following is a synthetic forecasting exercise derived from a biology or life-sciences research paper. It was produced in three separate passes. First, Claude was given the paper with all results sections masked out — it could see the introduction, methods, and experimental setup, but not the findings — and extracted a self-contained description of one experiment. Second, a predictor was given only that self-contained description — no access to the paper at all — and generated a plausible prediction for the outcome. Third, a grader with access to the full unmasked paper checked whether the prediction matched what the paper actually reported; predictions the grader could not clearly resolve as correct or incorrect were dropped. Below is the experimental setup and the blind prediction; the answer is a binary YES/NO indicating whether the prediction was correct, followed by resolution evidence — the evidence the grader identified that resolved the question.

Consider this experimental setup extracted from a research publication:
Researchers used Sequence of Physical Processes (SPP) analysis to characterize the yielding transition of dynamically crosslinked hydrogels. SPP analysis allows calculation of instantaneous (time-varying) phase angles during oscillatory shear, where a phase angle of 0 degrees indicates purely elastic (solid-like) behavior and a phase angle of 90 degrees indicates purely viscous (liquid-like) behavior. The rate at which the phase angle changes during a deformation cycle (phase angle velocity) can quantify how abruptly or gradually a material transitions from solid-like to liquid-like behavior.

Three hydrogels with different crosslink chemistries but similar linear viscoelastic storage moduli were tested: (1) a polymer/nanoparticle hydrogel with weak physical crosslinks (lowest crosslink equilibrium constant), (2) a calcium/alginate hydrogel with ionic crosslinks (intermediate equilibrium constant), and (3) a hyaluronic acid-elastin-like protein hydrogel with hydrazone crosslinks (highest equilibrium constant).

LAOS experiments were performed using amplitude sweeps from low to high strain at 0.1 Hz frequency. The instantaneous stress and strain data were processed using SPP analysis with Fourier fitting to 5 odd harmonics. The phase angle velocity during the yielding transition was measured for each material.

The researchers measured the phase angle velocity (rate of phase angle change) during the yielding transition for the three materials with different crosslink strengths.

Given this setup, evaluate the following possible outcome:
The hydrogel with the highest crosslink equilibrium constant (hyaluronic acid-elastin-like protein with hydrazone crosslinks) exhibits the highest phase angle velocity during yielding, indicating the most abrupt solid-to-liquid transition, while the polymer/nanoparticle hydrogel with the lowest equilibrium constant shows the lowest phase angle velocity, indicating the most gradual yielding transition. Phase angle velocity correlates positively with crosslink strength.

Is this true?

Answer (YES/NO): YES